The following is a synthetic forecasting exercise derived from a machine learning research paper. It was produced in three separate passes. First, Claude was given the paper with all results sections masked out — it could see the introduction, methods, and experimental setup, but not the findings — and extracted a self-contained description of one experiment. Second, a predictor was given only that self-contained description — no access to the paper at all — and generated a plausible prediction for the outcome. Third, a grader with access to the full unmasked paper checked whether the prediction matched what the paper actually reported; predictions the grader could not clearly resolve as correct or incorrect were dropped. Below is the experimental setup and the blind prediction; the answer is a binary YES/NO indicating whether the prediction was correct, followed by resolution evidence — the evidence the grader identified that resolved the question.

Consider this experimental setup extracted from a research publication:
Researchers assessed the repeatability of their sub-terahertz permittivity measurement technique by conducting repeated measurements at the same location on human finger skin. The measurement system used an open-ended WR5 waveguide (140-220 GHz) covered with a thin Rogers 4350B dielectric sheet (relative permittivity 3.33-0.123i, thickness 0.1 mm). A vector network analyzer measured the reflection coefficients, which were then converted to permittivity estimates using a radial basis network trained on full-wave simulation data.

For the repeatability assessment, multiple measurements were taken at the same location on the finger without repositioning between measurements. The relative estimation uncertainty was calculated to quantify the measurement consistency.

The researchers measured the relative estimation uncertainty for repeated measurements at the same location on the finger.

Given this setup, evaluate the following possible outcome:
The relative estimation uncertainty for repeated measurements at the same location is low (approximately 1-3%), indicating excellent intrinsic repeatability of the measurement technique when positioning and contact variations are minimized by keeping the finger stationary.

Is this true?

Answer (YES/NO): YES